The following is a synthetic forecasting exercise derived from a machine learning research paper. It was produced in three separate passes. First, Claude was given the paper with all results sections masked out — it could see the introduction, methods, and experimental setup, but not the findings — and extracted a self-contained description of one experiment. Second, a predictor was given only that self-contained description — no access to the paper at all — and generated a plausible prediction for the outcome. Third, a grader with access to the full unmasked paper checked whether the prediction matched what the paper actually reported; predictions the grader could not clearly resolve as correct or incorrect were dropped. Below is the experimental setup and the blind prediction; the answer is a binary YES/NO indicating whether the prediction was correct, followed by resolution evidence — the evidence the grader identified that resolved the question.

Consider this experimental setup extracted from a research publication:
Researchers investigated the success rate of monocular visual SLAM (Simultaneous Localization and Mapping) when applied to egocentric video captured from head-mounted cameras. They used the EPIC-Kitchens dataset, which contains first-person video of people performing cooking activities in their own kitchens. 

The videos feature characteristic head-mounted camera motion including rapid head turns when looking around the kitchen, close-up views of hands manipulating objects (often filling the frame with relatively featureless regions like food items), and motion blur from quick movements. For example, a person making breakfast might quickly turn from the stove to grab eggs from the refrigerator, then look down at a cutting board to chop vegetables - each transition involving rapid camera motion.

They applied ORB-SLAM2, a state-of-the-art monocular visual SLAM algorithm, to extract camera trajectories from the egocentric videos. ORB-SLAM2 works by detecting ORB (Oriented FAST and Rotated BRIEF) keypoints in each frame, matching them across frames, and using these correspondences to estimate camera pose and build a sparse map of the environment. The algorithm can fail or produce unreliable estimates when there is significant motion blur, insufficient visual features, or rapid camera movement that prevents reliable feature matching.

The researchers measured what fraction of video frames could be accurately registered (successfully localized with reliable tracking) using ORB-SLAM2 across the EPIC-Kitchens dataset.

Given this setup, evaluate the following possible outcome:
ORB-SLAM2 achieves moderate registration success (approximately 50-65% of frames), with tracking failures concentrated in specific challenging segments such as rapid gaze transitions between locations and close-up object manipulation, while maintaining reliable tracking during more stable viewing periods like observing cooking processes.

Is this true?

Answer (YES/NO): NO